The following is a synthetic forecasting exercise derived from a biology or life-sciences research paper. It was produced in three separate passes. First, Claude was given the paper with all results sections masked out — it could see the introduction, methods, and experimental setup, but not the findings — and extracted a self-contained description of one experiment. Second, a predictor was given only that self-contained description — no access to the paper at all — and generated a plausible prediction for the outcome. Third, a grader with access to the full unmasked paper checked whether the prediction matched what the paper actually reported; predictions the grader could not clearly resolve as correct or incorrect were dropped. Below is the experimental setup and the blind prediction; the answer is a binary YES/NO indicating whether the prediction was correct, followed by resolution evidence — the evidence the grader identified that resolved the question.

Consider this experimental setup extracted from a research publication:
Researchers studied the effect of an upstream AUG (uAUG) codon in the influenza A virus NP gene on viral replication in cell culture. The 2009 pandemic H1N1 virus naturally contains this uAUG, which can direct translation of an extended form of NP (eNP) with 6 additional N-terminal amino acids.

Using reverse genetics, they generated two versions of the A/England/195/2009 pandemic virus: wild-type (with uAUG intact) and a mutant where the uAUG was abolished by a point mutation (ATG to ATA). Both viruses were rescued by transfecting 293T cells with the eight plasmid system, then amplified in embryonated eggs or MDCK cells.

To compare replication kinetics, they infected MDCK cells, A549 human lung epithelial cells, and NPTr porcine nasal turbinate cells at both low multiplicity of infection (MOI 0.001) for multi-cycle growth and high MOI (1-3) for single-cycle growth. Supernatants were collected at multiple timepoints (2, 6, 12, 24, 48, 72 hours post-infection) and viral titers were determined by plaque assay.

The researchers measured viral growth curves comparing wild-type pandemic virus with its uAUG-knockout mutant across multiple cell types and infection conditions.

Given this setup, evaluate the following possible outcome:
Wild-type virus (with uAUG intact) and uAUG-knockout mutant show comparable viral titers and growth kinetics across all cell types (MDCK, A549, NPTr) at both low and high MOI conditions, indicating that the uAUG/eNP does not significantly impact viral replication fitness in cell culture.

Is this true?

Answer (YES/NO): NO